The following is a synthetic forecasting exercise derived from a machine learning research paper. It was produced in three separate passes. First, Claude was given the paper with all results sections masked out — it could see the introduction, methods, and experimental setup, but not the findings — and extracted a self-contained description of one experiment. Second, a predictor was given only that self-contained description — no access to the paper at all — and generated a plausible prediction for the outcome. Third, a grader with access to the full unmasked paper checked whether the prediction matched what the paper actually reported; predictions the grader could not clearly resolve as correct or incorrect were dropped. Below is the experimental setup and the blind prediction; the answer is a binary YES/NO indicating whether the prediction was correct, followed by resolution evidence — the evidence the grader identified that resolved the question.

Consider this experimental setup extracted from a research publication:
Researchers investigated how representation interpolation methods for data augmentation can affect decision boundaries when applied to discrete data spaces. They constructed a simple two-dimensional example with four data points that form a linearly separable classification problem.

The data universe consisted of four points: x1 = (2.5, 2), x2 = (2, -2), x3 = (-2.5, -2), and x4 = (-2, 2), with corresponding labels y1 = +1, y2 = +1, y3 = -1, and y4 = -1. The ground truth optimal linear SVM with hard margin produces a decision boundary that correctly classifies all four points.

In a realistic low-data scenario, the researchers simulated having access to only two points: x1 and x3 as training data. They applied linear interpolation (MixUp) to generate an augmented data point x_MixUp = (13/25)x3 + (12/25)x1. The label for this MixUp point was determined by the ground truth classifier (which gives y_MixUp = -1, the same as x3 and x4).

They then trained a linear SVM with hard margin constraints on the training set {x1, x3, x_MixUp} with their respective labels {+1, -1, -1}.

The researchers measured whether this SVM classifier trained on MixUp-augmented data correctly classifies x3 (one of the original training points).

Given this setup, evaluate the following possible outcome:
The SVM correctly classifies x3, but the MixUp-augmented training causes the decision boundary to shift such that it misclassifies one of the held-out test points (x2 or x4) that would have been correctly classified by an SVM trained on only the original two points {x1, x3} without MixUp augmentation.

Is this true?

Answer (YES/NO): NO